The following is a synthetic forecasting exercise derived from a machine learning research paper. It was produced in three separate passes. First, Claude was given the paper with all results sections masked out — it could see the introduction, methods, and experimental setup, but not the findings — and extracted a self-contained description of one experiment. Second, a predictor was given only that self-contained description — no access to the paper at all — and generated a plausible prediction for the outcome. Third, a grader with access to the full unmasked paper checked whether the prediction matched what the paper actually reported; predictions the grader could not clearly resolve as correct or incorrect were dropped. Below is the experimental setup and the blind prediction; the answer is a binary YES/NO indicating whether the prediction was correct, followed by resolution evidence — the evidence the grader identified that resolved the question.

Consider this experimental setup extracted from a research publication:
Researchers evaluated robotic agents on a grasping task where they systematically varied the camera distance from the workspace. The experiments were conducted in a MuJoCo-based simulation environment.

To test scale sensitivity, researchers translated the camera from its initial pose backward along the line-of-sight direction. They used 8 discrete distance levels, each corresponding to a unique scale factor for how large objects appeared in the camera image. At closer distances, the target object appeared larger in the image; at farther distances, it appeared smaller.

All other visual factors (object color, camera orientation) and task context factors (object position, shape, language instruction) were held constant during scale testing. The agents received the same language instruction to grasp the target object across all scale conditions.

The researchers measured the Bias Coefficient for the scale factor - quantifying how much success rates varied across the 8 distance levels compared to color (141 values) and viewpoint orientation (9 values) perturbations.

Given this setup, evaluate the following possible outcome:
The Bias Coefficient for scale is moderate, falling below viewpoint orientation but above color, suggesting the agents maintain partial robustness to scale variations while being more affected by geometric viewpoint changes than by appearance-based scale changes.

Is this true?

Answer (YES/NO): NO